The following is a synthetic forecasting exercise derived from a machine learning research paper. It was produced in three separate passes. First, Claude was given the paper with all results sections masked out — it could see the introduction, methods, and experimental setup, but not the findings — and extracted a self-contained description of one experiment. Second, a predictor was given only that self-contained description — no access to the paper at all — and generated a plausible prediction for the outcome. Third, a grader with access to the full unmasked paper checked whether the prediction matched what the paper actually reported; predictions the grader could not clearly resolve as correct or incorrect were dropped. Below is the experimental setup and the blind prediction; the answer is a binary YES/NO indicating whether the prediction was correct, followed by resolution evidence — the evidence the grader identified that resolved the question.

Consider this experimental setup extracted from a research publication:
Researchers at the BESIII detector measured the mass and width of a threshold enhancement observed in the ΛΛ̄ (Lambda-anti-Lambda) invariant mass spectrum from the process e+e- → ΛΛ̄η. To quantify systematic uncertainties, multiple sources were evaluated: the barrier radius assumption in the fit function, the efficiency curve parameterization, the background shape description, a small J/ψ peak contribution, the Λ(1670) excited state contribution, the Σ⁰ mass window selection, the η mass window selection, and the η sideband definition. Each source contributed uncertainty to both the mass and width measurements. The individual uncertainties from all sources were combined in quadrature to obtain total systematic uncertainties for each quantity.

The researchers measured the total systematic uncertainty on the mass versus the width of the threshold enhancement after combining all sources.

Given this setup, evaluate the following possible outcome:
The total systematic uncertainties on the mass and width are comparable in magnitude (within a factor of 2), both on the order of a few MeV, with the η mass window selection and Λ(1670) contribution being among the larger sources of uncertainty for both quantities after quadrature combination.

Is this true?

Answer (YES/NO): NO